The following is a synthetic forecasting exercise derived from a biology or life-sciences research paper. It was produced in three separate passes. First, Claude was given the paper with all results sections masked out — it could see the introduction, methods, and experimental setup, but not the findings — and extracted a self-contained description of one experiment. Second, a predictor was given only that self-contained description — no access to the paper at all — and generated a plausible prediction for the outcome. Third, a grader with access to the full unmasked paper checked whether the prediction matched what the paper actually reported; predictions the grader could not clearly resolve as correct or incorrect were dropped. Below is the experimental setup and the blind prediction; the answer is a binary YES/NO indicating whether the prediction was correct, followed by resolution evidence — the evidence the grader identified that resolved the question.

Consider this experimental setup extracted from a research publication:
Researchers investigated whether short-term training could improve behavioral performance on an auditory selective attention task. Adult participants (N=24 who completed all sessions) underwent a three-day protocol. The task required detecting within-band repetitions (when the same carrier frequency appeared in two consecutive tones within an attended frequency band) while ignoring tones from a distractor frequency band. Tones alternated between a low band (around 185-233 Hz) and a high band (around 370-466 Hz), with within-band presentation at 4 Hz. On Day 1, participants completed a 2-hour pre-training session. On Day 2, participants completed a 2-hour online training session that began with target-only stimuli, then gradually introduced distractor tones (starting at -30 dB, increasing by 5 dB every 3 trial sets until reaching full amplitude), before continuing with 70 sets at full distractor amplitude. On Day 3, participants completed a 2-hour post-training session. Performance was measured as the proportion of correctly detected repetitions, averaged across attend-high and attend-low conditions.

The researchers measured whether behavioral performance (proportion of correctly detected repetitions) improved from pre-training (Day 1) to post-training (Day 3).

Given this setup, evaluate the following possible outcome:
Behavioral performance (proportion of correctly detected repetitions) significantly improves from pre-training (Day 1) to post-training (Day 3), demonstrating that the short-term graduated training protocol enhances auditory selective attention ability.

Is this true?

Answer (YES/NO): YES